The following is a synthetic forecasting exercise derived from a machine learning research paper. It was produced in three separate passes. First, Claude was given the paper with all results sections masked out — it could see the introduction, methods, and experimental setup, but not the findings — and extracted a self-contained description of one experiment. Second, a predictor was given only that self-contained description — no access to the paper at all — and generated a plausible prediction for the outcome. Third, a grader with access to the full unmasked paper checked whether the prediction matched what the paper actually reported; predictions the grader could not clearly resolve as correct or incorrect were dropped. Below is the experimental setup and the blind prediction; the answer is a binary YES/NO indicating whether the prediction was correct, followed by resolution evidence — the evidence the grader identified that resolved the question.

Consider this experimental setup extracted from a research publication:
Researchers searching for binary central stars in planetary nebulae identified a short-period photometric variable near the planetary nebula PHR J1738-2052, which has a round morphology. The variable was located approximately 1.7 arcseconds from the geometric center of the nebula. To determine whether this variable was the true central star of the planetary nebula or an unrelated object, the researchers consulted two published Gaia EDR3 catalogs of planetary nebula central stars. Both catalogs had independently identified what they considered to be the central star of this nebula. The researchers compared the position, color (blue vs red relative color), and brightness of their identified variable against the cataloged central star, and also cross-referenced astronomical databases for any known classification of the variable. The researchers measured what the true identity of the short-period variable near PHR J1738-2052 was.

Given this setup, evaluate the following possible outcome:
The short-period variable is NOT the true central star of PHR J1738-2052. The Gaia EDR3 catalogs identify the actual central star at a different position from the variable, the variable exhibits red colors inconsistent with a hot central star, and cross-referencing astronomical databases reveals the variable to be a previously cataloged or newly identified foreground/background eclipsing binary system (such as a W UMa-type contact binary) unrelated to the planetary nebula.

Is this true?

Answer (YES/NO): NO